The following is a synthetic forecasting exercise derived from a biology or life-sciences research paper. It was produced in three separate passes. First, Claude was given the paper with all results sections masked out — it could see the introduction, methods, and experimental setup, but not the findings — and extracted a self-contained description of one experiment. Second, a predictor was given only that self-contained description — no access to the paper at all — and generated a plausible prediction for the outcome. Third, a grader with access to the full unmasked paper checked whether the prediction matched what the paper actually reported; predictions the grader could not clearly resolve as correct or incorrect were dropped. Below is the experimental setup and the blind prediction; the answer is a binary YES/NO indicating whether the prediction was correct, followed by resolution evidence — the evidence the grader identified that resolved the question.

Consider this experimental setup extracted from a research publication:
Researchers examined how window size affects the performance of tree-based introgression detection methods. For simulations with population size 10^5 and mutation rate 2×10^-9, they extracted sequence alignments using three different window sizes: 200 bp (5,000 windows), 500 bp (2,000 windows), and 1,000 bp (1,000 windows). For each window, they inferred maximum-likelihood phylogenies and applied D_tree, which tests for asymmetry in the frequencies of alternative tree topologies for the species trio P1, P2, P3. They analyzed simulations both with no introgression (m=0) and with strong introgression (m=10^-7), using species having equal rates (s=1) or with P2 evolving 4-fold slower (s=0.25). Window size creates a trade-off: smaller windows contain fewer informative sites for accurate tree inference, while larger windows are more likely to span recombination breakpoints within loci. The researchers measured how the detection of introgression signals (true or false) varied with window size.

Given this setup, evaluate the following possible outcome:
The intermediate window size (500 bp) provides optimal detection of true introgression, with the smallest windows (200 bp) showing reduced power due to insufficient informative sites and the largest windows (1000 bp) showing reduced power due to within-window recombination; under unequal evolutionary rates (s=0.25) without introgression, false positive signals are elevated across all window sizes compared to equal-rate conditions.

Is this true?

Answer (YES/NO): NO